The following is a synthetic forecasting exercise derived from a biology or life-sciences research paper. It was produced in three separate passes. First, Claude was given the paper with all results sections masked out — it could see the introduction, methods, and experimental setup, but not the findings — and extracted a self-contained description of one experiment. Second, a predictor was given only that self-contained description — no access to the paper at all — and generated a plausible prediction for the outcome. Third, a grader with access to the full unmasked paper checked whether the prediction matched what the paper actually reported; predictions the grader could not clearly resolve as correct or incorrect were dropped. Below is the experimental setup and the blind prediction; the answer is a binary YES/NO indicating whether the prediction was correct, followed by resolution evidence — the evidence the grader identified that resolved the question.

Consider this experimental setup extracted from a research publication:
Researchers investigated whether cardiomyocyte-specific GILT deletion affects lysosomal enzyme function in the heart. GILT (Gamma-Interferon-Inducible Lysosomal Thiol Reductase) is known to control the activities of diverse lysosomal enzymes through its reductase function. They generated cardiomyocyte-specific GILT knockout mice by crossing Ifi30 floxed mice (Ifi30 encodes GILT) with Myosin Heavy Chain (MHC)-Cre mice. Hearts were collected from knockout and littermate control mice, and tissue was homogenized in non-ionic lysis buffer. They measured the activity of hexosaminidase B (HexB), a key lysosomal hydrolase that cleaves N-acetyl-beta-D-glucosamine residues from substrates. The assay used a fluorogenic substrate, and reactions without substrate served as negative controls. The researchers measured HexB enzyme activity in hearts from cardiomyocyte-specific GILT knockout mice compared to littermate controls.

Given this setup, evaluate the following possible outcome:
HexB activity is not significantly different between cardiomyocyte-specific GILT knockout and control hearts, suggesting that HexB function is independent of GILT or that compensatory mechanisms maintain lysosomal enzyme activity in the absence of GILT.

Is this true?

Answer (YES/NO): YES